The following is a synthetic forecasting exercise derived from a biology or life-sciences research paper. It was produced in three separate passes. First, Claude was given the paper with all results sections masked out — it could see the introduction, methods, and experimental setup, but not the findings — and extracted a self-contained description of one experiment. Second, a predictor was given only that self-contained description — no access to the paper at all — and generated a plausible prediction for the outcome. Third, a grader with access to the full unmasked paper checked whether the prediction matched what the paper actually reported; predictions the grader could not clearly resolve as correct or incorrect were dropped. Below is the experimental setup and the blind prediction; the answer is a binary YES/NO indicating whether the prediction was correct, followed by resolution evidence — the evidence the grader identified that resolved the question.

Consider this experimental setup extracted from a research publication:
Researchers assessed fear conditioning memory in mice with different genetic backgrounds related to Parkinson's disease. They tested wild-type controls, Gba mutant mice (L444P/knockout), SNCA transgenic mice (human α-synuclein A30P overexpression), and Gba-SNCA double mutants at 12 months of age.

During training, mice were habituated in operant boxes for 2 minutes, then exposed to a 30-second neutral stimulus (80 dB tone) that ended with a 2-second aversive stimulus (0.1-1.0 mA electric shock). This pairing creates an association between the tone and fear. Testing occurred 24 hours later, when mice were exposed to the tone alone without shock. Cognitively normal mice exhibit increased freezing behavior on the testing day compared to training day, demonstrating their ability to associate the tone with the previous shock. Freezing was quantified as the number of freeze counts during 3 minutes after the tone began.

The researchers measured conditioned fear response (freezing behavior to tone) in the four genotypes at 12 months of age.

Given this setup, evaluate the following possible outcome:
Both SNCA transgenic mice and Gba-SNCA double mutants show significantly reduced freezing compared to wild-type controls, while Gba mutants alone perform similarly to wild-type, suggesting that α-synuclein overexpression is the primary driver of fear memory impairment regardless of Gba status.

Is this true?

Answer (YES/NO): NO